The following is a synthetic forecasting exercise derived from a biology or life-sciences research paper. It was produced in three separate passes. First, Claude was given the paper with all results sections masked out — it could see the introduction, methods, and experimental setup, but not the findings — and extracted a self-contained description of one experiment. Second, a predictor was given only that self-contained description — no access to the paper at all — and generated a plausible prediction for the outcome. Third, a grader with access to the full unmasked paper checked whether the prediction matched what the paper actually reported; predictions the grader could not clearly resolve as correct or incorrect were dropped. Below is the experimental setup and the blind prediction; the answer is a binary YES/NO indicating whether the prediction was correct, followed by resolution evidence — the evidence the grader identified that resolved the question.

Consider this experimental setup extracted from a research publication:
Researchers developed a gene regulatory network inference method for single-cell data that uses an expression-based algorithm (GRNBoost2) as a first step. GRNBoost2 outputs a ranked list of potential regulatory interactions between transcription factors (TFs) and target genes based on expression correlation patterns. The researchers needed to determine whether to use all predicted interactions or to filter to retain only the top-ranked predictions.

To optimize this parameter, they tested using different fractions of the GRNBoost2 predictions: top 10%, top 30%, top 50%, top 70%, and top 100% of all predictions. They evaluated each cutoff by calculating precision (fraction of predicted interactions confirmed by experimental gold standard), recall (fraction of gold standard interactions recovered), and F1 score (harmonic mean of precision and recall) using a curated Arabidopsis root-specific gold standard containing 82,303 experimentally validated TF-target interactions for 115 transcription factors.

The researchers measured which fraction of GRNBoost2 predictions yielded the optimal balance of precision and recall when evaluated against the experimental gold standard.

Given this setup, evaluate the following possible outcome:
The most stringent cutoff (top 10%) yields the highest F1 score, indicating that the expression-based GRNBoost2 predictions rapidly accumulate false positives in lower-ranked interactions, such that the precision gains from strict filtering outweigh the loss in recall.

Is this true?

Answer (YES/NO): NO